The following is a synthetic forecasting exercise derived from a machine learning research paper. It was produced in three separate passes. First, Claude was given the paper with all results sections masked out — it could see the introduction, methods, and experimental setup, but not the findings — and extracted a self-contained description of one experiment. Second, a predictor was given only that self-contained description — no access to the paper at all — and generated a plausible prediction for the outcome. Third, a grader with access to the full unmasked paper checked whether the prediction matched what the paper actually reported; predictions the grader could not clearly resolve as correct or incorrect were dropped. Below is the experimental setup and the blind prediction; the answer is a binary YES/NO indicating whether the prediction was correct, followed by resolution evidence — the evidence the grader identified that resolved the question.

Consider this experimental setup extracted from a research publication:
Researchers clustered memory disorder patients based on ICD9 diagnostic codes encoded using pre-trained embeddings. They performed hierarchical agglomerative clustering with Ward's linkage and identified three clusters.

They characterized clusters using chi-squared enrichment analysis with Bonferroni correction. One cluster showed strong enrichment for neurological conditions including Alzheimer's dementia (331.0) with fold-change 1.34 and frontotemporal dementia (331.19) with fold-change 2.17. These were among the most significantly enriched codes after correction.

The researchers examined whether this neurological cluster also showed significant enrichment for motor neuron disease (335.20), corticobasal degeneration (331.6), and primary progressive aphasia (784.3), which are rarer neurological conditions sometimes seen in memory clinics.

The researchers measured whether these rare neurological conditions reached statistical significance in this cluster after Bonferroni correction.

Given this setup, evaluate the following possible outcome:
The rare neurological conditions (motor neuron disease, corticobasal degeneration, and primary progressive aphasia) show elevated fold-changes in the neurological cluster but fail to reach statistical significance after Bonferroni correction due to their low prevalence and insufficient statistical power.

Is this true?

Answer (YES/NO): YES